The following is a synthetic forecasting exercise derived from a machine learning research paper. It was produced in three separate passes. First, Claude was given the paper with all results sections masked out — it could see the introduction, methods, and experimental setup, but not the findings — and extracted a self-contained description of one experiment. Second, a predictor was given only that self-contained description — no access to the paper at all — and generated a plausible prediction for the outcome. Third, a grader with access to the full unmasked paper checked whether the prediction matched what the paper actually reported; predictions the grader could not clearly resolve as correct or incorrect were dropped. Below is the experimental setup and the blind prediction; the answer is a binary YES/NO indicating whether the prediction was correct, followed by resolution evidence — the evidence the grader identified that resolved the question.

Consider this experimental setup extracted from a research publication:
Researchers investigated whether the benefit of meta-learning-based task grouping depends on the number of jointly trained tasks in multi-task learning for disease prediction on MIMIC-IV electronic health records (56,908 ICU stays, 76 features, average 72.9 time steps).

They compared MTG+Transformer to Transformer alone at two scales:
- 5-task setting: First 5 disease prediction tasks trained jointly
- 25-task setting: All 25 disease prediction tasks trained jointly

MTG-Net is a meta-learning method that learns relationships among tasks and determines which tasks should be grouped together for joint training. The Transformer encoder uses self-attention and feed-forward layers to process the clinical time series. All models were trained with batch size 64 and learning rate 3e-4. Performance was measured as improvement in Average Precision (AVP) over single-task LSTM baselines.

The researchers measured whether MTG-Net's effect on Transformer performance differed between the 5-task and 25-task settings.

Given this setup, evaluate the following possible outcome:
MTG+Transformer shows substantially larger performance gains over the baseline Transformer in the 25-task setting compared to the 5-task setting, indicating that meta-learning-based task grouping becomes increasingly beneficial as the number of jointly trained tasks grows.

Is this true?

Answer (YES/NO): YES